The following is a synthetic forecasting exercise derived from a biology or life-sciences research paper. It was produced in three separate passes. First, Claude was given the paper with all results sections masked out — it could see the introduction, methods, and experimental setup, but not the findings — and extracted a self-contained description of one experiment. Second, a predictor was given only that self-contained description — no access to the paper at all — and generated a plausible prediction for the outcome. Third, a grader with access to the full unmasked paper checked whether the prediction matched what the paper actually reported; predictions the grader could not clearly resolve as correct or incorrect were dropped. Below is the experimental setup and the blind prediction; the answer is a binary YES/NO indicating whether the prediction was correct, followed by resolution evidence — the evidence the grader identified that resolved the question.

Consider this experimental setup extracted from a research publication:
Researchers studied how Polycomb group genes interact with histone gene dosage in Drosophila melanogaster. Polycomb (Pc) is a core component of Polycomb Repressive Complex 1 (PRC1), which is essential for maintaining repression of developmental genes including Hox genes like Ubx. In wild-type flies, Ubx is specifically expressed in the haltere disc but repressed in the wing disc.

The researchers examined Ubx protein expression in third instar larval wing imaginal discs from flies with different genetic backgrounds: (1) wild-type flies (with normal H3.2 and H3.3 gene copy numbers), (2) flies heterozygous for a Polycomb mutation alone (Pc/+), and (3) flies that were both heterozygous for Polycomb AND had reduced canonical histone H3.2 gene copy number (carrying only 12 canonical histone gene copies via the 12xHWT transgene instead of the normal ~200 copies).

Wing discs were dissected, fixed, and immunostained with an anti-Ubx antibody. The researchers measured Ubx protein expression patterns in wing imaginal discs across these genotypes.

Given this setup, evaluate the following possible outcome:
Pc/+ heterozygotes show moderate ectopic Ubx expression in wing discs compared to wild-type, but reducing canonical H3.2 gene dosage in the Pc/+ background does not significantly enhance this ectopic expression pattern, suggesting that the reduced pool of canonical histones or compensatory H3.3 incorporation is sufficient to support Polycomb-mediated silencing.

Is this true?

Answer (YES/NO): NO